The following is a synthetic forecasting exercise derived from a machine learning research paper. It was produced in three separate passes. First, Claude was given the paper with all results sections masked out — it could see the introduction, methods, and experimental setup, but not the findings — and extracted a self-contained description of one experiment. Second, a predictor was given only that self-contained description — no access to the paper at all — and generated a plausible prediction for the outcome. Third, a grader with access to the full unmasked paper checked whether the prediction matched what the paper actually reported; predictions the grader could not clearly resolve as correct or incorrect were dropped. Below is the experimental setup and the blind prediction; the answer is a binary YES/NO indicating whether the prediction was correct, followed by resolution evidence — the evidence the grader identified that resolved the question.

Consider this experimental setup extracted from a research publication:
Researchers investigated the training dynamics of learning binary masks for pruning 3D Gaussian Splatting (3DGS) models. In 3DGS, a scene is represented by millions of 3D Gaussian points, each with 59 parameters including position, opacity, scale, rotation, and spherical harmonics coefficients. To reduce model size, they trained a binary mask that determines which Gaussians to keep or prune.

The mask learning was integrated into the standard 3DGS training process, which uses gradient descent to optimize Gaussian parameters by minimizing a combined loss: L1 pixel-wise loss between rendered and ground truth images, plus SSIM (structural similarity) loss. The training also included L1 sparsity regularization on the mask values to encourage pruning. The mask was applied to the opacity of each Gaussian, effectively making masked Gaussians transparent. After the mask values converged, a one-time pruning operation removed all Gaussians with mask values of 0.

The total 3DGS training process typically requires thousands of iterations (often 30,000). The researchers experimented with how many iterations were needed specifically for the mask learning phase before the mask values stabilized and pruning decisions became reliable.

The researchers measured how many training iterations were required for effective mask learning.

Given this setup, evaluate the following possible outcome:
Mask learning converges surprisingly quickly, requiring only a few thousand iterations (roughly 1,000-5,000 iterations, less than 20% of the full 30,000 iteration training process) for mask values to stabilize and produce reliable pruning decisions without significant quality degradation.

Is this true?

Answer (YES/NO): NO